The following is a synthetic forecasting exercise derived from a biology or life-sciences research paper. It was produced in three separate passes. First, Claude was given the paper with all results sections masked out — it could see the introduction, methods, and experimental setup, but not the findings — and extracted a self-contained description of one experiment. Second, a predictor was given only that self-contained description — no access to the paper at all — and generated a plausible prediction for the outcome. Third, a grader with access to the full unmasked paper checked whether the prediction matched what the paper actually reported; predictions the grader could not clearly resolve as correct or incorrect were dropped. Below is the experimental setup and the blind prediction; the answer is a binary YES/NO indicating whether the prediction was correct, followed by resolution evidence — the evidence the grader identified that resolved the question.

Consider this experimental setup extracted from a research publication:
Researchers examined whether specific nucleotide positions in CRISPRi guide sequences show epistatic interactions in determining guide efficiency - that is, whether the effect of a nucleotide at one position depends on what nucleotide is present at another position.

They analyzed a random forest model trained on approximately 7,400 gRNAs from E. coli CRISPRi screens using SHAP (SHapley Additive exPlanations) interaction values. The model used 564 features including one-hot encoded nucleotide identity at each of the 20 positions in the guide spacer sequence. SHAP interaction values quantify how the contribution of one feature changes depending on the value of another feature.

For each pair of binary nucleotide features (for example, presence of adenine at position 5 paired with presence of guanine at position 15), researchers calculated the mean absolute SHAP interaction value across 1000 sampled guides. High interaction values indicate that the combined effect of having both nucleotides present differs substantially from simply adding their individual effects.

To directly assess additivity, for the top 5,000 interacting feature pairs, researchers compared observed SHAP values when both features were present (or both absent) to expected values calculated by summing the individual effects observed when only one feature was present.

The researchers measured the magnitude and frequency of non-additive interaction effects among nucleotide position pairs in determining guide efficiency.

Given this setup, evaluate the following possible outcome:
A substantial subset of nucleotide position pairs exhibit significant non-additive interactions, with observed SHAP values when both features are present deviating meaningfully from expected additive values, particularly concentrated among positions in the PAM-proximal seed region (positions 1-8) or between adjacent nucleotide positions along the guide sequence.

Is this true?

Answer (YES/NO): NO